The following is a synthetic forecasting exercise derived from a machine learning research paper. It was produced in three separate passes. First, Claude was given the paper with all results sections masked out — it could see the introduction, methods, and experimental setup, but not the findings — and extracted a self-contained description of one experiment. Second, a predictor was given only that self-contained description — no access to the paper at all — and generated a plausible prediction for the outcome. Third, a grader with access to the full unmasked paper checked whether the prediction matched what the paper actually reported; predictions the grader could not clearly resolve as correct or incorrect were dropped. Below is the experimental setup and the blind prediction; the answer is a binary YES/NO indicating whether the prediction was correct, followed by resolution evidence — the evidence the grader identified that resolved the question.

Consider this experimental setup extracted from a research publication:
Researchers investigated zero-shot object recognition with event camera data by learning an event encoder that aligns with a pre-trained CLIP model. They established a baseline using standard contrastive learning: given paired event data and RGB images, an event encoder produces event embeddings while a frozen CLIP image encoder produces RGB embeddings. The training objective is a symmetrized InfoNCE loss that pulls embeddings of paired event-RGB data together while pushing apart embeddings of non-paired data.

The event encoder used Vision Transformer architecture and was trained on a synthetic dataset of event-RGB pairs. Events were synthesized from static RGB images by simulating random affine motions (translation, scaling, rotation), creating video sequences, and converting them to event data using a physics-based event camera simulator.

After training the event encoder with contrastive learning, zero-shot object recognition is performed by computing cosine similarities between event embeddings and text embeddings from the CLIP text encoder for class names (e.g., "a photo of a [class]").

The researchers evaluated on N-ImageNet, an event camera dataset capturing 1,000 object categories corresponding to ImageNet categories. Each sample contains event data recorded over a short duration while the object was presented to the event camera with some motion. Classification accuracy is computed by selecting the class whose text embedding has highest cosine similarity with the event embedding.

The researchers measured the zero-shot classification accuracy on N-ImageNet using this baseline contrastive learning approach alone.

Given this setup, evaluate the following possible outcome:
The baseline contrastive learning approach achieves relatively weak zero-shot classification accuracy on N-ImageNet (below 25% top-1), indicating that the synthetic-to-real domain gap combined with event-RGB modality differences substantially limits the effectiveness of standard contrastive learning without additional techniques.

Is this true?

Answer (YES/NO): YES